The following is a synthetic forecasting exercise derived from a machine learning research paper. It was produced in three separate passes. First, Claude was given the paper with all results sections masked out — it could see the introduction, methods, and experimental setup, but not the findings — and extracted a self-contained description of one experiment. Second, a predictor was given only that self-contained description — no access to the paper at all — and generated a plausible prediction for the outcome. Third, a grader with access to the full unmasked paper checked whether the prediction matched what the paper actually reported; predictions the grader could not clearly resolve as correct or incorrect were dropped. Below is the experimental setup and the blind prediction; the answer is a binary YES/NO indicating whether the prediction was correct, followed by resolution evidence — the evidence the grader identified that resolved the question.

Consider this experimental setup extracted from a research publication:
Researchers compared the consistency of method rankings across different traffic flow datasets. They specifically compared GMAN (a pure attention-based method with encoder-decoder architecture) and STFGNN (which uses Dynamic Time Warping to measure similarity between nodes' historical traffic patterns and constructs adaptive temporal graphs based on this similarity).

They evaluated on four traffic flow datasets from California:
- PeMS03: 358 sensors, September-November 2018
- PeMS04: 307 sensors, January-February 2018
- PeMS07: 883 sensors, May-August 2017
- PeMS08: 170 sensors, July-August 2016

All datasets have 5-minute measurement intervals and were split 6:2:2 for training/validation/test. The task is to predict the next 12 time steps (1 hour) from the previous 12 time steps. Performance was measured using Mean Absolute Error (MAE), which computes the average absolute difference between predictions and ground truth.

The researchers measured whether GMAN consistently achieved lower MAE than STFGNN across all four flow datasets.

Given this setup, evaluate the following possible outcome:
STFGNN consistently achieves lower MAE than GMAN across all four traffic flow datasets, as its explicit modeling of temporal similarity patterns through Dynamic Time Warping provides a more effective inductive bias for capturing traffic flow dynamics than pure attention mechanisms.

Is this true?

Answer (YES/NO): NO